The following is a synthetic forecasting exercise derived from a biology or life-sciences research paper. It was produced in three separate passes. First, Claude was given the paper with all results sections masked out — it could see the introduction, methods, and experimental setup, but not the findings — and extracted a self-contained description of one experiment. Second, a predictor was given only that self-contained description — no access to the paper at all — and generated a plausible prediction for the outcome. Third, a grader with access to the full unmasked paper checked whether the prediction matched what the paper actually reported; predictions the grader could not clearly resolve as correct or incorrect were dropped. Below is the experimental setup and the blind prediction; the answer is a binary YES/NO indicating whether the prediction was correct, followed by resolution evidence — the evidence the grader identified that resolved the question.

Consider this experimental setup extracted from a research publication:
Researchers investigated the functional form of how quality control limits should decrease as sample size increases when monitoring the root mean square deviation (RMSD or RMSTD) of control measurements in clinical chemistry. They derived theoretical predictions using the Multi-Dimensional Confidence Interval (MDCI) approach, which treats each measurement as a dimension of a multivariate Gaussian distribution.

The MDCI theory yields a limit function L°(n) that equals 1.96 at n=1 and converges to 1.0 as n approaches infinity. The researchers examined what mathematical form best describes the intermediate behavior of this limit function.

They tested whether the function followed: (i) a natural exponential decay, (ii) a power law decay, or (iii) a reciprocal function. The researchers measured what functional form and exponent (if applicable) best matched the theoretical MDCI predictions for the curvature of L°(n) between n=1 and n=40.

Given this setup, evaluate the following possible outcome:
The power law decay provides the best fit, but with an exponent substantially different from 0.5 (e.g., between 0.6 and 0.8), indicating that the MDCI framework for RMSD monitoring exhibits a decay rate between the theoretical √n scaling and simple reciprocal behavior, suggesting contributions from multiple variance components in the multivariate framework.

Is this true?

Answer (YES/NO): NO